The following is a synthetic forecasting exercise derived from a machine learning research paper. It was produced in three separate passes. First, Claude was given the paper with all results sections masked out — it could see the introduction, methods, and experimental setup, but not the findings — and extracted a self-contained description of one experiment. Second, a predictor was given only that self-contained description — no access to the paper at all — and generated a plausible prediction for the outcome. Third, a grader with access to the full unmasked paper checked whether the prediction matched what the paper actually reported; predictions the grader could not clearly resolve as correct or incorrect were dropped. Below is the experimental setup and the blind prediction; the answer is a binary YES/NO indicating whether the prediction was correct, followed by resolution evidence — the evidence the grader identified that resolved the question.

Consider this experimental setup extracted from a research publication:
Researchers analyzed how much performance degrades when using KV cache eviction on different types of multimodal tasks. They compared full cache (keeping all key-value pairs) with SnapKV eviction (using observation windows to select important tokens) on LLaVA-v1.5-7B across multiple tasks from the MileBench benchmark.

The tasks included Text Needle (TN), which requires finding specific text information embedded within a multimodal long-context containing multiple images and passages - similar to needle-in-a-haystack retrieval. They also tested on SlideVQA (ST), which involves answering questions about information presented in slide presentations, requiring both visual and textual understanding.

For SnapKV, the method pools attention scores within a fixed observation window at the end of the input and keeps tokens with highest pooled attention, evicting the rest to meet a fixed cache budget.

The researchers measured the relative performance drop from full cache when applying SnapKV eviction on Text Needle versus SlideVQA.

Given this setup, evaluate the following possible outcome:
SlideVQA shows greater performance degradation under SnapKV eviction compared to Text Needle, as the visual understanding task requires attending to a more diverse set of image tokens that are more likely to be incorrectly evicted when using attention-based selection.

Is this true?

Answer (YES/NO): NO